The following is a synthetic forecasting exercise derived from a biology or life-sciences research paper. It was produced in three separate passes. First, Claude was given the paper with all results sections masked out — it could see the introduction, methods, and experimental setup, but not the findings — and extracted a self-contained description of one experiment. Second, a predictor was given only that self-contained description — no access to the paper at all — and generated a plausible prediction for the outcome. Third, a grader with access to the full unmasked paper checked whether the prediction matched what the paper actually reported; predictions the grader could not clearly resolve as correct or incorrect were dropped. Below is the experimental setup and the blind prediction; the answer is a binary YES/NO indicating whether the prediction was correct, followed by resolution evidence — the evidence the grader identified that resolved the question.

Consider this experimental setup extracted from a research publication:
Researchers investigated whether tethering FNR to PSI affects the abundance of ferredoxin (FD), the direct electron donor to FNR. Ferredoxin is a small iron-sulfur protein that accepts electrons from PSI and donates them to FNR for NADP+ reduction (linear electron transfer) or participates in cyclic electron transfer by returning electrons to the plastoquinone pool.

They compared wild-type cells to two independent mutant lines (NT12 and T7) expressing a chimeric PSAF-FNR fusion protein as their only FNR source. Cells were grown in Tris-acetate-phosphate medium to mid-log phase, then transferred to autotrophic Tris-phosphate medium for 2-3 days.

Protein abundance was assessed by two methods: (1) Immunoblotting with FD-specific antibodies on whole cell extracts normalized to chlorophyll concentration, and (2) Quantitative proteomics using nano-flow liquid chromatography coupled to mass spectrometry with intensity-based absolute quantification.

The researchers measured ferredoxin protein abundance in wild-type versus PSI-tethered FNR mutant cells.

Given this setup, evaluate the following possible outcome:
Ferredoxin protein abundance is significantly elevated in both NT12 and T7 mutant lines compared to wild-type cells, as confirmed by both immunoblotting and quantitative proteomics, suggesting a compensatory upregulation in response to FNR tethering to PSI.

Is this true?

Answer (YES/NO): NO